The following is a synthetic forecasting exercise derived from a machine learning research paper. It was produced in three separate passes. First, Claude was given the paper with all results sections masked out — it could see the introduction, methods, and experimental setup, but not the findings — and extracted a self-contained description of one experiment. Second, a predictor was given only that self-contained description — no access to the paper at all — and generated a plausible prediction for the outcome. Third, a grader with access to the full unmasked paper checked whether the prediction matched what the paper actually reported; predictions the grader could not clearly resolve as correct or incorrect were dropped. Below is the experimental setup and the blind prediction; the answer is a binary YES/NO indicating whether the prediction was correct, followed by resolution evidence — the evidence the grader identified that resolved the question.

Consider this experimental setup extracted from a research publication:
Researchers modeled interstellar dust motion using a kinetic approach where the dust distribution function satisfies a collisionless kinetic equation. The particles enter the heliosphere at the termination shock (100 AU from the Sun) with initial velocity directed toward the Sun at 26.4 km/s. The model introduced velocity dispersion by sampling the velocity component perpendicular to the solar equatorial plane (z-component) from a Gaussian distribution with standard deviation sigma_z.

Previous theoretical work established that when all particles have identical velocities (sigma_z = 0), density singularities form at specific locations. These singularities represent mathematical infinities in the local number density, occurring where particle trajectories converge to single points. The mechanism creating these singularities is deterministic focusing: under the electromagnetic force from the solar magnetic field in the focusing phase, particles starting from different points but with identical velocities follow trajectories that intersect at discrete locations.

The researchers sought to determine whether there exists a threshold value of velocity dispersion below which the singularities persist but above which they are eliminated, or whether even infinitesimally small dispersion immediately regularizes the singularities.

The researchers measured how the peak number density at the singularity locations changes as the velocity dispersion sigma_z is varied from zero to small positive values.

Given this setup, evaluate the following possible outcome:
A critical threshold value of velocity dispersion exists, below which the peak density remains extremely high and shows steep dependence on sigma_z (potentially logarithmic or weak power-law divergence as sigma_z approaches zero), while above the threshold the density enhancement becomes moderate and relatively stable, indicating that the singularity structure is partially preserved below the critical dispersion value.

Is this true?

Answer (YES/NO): NO